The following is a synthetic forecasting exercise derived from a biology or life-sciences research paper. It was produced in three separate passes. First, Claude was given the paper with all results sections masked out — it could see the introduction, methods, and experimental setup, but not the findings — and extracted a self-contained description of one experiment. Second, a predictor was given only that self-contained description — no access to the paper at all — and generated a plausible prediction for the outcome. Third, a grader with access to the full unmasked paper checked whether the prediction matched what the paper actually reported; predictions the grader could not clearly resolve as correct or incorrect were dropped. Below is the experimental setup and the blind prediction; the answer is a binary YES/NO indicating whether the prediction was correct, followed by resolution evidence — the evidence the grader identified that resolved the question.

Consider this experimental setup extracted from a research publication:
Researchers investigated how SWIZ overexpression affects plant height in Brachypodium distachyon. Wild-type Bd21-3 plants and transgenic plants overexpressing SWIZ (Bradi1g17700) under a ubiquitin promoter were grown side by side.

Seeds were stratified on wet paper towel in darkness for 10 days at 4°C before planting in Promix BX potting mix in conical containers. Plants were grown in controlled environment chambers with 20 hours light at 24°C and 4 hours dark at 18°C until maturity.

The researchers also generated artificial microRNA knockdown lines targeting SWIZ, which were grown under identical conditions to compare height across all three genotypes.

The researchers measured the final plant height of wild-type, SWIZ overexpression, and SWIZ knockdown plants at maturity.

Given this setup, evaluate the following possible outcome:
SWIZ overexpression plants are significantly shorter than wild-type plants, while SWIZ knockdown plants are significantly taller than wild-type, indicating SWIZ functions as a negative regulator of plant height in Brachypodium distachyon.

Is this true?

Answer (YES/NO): NO